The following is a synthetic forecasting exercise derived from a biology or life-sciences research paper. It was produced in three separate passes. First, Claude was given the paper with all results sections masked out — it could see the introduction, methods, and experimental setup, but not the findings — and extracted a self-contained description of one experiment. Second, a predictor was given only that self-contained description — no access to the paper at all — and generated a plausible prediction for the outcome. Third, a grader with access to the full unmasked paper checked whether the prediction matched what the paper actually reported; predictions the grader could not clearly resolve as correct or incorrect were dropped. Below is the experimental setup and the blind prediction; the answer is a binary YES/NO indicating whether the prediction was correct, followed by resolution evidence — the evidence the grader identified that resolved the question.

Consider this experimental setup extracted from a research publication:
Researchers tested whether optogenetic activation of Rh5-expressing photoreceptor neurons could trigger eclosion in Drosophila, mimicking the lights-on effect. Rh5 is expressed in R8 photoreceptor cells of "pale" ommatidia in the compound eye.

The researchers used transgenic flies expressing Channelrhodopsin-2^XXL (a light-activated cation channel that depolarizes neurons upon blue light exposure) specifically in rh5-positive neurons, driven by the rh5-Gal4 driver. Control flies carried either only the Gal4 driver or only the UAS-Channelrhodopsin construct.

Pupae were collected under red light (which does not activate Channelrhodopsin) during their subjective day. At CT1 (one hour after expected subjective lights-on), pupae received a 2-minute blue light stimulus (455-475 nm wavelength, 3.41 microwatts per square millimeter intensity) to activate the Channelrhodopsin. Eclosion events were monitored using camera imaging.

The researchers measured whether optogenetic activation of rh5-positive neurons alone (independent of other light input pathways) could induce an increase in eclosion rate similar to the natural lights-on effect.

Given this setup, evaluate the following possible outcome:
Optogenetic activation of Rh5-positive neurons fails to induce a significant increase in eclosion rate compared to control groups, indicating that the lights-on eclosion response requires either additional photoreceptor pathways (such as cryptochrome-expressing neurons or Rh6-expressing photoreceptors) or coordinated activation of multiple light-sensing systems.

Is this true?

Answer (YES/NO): NO